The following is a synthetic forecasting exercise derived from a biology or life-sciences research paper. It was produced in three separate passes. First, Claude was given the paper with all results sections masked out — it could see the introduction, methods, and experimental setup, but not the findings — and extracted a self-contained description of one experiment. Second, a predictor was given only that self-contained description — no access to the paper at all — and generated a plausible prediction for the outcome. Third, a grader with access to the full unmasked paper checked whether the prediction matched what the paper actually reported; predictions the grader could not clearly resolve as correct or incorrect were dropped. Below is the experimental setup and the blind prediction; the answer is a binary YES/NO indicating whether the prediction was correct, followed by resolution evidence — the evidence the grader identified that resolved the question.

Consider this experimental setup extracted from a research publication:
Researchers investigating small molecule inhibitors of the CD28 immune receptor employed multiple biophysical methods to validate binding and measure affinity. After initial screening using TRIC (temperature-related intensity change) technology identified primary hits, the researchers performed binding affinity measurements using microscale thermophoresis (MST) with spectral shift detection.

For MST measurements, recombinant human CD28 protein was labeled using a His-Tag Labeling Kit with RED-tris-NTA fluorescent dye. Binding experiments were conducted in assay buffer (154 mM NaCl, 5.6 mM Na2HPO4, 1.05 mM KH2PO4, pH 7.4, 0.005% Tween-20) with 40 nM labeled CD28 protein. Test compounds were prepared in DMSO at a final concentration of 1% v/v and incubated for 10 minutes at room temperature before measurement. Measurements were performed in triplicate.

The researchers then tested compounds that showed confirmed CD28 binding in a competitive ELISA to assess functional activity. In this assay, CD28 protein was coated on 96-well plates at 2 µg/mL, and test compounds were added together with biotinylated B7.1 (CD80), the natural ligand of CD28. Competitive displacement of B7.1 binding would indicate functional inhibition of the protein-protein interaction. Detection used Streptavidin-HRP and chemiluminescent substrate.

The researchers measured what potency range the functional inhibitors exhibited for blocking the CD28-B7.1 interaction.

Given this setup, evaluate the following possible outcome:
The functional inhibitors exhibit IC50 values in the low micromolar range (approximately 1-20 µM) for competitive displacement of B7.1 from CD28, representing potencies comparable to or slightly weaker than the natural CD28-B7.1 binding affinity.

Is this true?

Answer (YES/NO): NO